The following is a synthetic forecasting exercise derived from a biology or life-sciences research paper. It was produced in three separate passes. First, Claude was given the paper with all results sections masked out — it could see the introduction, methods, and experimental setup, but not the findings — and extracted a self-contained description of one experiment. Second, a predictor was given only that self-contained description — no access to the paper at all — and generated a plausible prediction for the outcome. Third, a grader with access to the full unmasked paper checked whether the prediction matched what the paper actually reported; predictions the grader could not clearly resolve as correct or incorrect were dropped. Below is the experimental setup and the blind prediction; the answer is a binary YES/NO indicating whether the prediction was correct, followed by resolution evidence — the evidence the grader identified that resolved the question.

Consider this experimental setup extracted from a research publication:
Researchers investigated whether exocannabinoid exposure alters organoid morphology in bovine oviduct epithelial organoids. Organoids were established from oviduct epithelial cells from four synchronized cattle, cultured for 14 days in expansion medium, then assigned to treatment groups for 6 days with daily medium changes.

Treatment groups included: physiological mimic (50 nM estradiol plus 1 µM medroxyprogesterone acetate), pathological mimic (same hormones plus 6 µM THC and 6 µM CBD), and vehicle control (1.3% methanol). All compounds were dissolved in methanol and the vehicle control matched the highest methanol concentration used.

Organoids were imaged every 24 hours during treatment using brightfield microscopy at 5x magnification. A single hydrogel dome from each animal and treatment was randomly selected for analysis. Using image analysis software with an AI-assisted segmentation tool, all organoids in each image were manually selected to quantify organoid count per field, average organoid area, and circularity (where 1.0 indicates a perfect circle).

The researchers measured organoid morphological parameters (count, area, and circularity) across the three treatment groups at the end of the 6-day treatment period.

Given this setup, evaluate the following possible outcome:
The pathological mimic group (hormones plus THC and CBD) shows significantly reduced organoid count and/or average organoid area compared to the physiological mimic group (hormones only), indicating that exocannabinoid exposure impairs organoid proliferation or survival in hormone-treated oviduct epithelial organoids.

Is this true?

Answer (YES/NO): NO